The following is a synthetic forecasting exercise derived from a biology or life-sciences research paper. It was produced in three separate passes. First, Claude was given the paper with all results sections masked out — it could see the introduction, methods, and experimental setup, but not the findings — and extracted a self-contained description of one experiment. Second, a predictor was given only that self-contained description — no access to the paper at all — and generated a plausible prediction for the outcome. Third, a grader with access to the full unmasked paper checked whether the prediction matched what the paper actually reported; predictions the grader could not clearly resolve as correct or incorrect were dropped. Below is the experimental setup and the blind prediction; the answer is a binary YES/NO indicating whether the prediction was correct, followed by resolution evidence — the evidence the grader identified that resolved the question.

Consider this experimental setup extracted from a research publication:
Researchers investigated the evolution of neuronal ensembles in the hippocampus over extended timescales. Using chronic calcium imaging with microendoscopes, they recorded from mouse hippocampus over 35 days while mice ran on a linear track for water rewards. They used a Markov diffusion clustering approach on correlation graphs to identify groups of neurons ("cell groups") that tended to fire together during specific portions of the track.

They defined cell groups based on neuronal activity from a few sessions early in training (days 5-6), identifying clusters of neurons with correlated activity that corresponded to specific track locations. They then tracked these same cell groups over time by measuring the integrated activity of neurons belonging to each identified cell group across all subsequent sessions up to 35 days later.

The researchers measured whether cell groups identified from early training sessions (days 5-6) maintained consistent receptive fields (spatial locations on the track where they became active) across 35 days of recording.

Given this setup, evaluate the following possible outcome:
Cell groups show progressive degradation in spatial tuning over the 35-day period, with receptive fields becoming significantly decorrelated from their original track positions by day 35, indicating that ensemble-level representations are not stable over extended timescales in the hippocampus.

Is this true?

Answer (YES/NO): NO